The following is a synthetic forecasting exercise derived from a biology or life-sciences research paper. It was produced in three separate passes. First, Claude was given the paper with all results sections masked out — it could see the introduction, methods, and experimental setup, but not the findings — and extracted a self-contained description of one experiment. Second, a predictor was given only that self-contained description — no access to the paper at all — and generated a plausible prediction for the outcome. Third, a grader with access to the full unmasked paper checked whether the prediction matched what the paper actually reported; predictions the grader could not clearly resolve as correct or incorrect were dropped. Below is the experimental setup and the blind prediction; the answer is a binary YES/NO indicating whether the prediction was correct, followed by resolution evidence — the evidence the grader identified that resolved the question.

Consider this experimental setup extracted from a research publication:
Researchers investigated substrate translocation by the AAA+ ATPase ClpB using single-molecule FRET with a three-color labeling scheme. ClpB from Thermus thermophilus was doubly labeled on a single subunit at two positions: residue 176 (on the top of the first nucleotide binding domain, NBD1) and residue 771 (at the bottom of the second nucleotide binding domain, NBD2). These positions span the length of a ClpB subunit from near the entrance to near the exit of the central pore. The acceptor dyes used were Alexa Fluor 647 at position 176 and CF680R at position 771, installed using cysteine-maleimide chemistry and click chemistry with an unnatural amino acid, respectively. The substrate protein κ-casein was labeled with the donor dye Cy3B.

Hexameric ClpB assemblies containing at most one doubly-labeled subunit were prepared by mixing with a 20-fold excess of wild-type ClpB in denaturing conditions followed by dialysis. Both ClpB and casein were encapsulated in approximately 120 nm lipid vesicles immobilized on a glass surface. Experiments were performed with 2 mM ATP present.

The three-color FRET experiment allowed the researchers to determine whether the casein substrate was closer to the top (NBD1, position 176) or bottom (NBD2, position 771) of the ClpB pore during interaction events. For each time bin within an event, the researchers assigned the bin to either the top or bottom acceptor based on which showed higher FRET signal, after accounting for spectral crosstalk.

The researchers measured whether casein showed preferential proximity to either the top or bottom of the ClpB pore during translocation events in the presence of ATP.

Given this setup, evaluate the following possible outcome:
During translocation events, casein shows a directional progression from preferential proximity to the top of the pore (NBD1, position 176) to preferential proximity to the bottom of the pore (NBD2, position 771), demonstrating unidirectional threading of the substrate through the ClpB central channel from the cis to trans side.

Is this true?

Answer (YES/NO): NO